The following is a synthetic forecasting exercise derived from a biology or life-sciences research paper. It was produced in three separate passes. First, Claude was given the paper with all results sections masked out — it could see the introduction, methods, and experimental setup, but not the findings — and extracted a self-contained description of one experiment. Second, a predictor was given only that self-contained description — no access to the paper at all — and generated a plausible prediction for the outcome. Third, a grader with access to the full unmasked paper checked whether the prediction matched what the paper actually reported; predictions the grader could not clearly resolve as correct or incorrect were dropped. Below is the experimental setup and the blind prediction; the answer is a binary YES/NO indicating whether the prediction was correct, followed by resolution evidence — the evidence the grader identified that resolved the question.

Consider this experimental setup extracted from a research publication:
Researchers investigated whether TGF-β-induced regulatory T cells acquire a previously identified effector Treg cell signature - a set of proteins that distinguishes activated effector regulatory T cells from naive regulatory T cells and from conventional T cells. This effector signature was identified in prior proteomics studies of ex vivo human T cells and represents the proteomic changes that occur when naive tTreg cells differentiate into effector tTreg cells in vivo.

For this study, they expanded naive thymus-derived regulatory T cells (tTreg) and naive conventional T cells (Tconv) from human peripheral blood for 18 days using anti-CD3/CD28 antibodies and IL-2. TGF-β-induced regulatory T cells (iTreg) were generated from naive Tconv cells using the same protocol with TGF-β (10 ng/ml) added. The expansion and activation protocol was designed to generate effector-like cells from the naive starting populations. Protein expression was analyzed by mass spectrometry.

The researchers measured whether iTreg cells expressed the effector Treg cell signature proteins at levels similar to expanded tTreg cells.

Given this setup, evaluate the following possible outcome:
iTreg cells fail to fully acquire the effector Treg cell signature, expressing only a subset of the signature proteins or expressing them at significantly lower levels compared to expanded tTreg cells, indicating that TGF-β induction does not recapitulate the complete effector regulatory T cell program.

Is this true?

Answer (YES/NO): YES